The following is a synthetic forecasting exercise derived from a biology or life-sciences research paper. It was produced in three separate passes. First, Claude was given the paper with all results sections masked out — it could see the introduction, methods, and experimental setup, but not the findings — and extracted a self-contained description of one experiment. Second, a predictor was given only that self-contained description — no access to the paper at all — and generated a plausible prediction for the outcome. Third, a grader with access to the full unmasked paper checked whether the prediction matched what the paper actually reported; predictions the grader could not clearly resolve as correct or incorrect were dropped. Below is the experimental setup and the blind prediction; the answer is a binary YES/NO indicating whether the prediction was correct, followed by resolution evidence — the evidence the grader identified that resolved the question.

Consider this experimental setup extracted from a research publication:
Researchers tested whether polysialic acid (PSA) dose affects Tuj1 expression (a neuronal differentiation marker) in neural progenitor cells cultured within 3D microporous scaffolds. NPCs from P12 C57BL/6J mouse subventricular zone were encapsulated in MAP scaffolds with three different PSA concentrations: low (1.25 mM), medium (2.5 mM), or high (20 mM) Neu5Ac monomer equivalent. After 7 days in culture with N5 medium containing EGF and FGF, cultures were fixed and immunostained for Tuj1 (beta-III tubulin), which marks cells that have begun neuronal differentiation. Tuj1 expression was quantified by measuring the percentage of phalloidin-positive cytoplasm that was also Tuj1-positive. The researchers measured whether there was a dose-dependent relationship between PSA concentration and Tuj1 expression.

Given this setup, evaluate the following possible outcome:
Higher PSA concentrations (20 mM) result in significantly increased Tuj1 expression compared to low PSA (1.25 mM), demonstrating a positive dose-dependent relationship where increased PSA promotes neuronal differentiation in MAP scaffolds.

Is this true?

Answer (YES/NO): NO